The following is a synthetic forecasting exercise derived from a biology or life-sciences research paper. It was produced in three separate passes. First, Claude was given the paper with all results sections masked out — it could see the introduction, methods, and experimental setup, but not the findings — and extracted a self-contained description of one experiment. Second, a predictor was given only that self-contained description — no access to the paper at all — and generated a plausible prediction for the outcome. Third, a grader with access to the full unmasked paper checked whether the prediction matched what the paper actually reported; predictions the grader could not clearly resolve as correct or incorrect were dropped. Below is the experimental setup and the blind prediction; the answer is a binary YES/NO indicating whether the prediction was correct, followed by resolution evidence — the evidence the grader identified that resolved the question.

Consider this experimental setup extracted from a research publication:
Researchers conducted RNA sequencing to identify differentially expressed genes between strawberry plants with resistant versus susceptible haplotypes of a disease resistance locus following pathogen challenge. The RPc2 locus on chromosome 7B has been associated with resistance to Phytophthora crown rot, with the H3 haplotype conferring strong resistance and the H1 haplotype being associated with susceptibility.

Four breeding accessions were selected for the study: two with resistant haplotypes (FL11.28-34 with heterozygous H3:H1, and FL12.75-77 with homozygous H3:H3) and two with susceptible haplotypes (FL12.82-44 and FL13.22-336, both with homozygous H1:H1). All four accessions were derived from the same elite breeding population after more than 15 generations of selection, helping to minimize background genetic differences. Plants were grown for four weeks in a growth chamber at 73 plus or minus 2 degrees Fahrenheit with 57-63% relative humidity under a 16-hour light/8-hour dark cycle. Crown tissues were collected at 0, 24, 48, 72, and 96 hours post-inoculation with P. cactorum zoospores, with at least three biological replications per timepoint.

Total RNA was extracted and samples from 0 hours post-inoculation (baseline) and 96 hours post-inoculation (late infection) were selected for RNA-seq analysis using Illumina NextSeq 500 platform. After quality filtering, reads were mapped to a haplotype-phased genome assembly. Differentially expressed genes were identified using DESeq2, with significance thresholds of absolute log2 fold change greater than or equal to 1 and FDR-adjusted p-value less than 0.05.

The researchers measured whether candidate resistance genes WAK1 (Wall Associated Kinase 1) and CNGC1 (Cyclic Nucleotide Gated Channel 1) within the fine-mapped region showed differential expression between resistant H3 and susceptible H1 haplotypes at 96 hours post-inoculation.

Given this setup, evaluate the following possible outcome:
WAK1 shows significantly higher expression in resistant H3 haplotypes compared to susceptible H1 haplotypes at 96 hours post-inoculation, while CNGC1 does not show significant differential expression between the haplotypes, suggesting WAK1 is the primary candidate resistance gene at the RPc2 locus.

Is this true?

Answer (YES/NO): NO